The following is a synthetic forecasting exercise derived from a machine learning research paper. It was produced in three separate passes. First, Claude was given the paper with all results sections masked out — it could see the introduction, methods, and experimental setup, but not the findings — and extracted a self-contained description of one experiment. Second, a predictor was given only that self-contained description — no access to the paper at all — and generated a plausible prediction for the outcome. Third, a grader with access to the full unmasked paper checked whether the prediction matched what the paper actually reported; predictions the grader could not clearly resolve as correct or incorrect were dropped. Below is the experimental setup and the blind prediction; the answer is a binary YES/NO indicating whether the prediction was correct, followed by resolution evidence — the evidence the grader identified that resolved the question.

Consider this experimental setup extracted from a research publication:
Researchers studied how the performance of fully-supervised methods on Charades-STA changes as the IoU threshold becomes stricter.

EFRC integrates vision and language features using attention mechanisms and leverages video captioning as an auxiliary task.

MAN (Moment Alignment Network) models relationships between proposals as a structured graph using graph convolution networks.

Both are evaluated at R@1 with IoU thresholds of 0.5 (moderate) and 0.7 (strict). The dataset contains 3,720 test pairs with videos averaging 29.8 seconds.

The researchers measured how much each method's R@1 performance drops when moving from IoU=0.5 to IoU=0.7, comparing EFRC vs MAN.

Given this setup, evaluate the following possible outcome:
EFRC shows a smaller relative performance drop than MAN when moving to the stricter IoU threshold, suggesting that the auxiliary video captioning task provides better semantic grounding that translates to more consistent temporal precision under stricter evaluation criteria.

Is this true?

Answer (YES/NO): NO